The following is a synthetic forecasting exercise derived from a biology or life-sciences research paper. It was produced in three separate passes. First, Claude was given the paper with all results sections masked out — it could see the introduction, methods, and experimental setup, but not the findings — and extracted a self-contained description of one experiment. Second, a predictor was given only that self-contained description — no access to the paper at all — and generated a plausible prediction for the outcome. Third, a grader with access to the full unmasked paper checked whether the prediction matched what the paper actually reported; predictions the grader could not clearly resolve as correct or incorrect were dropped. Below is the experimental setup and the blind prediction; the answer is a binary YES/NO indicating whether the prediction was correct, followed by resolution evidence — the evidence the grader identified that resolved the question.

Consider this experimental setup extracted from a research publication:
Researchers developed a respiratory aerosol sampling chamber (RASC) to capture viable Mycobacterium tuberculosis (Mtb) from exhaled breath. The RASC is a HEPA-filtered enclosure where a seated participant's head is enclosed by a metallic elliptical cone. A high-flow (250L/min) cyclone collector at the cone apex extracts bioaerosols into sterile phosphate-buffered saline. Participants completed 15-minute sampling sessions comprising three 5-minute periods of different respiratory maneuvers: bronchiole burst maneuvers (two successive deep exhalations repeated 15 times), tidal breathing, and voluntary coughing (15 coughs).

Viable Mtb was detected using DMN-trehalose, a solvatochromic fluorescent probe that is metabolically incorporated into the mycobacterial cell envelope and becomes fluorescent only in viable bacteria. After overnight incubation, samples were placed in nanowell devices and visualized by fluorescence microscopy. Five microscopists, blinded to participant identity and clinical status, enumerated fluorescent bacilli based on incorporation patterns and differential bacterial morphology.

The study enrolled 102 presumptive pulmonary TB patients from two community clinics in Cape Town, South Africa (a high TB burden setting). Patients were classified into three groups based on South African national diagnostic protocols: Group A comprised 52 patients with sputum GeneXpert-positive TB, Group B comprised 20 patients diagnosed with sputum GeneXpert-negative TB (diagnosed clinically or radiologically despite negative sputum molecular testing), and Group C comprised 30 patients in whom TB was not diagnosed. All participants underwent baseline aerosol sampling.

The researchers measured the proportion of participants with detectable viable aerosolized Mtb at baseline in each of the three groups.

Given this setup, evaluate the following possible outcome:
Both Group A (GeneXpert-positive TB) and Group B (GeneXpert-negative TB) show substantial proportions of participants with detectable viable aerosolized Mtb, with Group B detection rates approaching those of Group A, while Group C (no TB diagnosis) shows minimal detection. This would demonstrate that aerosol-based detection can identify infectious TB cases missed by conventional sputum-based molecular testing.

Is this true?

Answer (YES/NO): NO